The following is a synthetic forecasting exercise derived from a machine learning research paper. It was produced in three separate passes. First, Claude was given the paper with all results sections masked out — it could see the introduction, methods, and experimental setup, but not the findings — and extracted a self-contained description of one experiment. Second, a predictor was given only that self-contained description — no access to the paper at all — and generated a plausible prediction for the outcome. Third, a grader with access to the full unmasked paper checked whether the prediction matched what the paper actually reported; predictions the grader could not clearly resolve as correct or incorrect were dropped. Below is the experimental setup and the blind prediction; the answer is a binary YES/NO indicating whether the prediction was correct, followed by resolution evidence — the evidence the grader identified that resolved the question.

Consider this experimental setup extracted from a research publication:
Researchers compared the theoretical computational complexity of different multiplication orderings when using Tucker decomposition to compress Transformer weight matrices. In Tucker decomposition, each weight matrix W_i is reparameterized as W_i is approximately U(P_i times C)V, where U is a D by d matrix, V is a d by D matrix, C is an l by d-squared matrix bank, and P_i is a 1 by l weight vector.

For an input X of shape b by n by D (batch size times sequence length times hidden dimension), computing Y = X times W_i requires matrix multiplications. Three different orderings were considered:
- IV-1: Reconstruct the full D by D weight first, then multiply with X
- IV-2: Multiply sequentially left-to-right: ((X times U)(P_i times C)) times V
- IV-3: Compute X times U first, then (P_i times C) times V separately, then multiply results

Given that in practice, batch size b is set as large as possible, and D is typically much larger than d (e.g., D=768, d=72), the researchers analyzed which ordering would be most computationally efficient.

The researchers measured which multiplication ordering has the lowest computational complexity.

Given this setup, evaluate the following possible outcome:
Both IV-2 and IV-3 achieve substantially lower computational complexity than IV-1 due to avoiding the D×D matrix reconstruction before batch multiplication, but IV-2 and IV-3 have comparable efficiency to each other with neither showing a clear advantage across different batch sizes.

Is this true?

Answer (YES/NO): NO